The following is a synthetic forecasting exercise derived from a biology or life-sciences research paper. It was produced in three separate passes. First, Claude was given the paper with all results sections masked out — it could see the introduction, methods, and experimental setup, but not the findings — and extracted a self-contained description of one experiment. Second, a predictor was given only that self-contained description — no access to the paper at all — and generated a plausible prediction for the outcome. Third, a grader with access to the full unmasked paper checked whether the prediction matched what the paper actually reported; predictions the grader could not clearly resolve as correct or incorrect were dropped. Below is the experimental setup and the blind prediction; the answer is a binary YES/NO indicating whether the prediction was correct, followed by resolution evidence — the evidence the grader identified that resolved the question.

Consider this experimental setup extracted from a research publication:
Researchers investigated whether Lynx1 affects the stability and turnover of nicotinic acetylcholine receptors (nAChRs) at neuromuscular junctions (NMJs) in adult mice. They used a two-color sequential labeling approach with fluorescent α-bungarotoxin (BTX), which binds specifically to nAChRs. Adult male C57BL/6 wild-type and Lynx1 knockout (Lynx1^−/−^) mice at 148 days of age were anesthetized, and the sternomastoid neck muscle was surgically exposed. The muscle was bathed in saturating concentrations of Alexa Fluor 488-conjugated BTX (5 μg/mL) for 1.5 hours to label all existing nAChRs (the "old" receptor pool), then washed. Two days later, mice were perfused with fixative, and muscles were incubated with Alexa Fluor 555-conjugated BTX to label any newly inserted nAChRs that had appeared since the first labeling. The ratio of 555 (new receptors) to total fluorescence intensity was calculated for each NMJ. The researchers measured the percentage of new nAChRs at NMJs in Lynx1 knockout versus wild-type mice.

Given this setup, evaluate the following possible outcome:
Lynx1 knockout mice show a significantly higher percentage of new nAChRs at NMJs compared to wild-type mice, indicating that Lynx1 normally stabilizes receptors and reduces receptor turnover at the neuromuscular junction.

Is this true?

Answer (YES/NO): YES